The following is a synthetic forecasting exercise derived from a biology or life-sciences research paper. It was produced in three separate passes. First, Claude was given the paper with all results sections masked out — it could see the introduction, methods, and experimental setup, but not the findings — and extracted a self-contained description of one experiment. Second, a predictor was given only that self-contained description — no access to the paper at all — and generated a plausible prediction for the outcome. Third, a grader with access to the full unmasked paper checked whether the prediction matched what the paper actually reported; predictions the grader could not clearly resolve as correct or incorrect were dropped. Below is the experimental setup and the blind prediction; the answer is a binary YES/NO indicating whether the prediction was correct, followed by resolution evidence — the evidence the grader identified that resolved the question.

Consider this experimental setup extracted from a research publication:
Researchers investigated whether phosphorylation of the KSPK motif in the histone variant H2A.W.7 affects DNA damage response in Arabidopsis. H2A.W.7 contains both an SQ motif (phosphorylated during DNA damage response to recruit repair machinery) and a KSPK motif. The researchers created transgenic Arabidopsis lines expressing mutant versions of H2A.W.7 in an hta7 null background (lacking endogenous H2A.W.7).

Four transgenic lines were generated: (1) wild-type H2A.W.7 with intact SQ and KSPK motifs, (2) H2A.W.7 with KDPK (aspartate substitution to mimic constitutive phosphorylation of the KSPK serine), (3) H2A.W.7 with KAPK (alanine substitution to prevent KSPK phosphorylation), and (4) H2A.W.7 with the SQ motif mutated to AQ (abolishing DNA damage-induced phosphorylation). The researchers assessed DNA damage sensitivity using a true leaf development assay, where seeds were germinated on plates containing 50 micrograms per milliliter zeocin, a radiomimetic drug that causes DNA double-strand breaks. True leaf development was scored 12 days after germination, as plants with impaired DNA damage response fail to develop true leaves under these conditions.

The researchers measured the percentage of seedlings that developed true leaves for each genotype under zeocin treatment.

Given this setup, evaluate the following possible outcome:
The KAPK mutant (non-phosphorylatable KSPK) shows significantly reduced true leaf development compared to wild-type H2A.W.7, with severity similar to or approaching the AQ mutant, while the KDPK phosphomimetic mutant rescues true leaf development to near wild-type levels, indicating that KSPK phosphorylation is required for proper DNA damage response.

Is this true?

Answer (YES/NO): NO